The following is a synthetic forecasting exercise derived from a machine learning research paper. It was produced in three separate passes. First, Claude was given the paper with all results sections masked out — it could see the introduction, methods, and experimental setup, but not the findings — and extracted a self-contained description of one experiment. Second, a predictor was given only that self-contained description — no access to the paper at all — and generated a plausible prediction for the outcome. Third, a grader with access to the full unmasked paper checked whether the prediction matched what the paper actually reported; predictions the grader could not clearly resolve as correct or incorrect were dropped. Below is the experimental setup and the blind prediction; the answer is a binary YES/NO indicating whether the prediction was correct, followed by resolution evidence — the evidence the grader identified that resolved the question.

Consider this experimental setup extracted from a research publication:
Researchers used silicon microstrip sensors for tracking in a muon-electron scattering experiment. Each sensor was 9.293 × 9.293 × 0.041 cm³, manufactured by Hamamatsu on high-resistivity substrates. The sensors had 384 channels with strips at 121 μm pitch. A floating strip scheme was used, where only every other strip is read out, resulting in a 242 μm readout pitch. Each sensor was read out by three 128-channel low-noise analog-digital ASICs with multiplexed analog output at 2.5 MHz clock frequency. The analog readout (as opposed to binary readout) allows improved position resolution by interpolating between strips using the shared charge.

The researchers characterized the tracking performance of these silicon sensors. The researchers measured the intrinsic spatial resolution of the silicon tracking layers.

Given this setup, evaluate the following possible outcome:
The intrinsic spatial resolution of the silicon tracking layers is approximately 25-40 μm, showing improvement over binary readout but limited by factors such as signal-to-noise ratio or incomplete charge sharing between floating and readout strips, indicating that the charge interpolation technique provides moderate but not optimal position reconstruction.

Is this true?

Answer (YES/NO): YES